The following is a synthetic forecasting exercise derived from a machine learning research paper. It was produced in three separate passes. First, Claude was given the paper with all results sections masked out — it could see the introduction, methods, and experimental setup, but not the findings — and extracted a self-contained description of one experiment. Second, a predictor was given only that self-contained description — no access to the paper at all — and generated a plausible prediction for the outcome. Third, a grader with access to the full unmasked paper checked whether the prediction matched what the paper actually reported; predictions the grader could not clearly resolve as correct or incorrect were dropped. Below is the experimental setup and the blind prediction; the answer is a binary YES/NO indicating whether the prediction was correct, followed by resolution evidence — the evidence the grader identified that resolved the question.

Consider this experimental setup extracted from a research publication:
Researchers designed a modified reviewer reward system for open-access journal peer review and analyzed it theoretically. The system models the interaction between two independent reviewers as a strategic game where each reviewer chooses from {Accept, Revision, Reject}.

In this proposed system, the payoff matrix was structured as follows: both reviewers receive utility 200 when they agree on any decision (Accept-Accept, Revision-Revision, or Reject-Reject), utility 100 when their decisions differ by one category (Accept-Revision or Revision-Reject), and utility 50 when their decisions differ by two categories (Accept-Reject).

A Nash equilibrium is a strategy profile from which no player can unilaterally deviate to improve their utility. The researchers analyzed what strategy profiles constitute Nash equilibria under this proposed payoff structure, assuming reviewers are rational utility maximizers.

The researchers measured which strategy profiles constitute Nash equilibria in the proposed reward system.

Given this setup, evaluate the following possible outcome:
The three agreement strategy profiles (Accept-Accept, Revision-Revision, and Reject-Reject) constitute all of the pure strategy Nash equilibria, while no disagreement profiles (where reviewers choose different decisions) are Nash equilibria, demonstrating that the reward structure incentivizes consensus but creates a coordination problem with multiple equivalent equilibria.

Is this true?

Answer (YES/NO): NO